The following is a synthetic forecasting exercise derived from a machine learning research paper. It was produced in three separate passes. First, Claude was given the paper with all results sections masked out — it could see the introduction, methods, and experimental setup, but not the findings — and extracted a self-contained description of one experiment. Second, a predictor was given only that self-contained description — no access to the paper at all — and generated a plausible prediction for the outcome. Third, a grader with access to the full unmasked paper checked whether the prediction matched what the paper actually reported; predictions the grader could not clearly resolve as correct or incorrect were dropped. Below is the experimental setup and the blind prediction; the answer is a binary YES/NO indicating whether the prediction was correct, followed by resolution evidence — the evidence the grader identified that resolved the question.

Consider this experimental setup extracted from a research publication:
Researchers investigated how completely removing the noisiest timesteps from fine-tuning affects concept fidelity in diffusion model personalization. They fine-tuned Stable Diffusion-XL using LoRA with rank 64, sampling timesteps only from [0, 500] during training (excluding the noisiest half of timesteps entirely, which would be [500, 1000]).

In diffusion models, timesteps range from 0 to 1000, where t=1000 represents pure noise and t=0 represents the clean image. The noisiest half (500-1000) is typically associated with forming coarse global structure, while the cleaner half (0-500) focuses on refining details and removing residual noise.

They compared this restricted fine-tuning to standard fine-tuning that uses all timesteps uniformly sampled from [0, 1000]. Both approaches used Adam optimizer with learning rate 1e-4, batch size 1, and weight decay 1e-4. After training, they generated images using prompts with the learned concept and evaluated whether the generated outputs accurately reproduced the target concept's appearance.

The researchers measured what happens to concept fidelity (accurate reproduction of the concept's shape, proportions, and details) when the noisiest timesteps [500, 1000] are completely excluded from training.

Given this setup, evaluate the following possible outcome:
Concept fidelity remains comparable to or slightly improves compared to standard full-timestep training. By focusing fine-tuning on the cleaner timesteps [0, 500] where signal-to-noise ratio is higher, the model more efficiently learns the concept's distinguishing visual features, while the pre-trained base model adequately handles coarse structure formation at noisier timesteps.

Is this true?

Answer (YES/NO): NO